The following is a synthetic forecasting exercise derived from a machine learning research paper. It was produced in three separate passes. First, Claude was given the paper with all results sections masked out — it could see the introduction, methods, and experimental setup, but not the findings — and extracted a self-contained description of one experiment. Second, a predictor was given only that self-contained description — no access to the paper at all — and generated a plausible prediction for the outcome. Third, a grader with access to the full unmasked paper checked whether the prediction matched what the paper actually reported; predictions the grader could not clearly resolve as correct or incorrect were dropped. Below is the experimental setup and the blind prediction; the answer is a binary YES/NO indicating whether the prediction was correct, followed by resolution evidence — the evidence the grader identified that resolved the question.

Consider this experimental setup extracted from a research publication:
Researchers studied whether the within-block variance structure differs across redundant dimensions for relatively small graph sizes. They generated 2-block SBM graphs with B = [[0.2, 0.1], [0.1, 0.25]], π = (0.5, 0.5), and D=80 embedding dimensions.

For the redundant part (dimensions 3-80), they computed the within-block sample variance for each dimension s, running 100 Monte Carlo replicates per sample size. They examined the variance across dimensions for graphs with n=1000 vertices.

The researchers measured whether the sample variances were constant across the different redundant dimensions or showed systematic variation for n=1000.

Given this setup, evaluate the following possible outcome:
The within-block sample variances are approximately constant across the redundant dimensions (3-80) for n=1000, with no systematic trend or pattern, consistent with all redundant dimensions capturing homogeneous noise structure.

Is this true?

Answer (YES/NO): NO